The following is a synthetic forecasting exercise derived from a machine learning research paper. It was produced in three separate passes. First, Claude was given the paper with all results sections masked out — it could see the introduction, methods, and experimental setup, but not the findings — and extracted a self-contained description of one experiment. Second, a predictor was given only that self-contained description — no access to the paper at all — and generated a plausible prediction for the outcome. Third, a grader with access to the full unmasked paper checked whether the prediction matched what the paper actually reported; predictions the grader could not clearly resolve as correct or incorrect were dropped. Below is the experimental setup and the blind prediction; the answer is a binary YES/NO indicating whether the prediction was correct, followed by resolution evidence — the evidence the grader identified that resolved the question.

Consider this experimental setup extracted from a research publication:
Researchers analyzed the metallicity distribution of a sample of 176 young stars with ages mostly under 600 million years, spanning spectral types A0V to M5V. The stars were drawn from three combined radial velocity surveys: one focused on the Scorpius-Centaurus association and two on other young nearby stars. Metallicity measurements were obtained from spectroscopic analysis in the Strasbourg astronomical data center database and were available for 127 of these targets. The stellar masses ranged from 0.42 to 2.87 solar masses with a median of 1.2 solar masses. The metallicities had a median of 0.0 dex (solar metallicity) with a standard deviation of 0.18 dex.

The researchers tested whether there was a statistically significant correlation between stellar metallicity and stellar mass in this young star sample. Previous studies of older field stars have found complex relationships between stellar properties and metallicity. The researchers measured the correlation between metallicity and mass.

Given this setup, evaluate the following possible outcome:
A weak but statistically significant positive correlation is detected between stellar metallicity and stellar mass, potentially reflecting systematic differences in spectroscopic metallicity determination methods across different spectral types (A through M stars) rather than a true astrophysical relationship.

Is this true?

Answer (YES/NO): NO